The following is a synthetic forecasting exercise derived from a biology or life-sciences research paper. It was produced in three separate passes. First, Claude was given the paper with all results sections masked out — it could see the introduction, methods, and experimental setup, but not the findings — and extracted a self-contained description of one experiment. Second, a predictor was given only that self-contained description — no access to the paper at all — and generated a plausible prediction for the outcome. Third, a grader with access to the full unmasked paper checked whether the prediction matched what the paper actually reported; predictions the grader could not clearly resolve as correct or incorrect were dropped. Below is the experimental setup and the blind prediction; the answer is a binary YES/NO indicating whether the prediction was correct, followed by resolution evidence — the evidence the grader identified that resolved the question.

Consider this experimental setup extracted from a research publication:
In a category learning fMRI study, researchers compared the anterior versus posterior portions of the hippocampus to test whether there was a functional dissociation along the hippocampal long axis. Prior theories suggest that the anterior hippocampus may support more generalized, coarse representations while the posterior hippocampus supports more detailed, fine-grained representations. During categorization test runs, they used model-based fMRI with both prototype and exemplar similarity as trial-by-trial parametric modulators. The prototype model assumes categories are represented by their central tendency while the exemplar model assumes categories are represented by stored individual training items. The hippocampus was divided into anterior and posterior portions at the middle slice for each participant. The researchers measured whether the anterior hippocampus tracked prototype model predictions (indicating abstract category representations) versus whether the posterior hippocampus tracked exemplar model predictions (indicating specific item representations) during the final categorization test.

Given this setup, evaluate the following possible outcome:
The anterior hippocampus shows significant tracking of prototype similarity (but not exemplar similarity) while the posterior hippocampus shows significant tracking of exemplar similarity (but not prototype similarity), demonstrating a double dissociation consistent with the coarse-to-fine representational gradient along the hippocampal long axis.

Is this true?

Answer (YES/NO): NO